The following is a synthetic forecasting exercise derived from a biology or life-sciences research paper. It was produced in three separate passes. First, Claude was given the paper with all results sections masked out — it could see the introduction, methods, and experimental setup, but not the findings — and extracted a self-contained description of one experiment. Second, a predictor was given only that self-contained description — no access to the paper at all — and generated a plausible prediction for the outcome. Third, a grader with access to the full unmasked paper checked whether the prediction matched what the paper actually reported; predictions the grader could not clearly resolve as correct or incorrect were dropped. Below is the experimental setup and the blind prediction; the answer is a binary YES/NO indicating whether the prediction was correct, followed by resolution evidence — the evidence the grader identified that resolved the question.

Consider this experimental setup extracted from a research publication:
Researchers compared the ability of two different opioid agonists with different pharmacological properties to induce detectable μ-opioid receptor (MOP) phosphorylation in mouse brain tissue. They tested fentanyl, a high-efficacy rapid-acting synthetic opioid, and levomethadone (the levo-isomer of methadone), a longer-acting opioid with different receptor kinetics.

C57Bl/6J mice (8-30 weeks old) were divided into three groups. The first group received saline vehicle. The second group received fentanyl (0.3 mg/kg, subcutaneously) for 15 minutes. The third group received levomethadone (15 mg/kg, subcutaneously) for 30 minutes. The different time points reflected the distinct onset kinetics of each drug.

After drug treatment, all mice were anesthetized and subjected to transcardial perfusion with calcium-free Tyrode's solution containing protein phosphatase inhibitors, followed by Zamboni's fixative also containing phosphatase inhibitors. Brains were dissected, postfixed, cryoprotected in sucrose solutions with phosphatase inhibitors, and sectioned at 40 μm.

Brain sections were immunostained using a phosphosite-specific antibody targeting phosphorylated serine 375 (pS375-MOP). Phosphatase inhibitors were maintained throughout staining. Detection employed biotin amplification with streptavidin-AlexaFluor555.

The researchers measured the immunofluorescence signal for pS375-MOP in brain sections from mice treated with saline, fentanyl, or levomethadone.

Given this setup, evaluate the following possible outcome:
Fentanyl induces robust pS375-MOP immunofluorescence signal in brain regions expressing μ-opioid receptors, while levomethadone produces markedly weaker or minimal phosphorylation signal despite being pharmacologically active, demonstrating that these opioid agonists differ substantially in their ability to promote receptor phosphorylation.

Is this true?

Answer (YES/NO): NO